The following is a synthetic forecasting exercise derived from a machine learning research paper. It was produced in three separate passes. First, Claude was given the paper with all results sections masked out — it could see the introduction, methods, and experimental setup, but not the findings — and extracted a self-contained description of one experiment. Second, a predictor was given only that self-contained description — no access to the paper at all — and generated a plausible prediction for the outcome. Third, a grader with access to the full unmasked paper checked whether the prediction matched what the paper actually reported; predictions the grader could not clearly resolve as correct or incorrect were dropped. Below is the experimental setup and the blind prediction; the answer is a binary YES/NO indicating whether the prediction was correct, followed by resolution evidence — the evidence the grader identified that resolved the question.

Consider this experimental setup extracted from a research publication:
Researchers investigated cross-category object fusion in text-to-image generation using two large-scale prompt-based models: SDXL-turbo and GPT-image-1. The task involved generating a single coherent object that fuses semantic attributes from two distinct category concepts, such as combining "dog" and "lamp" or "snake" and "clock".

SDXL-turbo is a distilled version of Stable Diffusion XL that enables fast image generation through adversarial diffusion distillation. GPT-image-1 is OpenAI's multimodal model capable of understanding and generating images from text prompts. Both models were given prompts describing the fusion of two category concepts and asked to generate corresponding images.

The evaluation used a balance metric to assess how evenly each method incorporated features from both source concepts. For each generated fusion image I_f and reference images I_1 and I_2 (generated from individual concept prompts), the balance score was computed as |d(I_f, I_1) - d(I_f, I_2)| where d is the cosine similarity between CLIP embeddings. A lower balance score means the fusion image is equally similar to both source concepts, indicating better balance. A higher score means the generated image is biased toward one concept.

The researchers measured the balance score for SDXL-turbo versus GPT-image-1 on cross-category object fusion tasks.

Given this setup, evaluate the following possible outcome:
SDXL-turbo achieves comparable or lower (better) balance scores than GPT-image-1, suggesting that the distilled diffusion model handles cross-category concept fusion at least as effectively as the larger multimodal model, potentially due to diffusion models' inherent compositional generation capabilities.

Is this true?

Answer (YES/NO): NO